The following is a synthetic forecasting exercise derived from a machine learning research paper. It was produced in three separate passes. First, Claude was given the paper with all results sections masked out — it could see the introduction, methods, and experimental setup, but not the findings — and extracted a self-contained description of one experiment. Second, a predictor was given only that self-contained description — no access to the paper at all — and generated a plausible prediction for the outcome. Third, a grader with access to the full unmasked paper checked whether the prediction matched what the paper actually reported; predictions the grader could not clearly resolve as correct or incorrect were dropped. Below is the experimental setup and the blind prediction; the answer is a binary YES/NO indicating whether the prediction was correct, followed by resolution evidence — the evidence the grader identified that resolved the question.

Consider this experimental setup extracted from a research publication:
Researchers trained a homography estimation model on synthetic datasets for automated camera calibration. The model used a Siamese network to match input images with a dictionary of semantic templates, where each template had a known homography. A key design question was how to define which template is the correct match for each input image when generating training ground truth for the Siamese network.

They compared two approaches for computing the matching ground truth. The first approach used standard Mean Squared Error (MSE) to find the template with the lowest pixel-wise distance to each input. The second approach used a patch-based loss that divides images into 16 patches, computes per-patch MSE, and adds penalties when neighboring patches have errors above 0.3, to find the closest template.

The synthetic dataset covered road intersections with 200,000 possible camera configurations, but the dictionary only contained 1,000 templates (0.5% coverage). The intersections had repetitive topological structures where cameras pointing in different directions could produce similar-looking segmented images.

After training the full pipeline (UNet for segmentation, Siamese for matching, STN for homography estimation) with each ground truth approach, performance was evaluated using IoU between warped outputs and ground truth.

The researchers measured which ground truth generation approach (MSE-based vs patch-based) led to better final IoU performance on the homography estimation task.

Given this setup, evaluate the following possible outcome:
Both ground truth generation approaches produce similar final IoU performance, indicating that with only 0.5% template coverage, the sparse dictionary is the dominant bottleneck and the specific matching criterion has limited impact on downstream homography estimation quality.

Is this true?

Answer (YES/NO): NO